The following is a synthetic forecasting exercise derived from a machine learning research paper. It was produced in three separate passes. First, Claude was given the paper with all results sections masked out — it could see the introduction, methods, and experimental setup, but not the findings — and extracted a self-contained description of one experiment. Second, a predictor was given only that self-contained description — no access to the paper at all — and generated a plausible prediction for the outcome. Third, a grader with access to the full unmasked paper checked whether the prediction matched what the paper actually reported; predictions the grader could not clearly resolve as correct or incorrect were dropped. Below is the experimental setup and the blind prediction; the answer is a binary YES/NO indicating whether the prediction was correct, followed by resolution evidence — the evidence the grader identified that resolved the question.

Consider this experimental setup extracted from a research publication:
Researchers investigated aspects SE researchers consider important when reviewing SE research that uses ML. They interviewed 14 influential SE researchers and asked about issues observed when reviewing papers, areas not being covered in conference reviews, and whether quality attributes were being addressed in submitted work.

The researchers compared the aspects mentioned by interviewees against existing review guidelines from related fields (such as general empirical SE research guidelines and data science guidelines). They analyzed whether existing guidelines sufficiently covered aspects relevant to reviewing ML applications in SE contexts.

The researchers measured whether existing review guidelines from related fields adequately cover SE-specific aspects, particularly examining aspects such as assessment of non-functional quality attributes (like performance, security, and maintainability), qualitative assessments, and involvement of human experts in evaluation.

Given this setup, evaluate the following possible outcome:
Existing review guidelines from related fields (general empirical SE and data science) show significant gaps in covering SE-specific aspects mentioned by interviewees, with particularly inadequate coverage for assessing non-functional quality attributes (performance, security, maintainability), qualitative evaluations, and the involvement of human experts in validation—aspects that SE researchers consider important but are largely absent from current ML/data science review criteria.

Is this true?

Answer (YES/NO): NO